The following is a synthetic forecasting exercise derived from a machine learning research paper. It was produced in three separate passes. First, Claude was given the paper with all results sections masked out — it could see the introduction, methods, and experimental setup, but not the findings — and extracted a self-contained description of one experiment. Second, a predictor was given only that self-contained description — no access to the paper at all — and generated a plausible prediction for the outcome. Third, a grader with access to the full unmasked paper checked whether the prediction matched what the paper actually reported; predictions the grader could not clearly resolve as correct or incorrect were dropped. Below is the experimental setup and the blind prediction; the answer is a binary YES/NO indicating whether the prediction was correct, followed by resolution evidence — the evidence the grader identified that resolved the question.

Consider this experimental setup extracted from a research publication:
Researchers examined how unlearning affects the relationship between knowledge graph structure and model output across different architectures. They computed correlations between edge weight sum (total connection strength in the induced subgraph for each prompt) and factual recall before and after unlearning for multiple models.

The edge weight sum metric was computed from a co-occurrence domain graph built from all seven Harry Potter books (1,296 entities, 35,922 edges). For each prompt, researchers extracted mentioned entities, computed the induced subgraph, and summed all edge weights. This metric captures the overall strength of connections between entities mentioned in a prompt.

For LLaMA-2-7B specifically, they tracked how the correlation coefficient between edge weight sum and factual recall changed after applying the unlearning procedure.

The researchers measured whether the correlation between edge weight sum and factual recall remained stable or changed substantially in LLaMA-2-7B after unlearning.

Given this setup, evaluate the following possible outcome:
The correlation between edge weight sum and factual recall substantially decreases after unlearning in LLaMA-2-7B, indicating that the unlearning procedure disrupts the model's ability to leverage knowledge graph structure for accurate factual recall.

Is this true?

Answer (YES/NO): YES